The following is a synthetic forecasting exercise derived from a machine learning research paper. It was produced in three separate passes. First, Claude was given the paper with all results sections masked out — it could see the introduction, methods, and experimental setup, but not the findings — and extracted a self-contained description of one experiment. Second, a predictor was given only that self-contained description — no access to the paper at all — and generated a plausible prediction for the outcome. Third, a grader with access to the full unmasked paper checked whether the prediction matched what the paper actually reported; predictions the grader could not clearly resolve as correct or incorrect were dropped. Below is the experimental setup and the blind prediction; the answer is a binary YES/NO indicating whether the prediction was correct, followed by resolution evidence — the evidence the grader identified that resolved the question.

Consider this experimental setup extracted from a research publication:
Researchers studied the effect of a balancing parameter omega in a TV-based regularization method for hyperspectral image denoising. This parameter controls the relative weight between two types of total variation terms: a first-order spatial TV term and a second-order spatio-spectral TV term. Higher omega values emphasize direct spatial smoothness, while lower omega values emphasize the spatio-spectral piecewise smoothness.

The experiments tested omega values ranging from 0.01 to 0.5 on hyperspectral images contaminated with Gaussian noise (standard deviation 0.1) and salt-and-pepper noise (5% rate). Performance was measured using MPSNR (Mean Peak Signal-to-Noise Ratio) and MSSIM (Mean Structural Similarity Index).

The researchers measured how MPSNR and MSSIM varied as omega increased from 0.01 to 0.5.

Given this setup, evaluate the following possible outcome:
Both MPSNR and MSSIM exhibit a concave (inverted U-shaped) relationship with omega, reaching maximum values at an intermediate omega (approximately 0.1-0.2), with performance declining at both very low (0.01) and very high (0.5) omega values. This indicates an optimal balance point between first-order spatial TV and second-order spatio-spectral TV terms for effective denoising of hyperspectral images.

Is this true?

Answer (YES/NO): NO